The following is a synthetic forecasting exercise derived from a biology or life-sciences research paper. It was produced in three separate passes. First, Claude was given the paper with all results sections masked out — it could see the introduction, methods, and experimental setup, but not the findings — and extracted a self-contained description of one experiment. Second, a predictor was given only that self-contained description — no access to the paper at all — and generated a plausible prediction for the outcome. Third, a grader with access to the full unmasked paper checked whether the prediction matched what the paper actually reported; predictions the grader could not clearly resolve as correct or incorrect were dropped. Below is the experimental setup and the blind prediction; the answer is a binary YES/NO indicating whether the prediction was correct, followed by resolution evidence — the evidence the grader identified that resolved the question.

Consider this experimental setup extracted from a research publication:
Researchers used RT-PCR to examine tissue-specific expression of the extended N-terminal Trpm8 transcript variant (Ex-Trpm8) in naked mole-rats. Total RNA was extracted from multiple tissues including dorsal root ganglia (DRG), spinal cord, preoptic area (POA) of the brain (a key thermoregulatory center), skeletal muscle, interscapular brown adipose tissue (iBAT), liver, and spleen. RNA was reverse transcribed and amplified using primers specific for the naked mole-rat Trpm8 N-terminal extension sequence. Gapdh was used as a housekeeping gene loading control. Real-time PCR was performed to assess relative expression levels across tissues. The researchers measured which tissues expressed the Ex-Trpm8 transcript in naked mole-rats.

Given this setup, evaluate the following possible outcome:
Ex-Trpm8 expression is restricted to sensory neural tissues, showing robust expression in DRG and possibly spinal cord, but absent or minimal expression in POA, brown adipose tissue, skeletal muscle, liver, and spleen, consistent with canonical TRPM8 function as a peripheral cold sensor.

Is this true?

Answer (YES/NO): NO